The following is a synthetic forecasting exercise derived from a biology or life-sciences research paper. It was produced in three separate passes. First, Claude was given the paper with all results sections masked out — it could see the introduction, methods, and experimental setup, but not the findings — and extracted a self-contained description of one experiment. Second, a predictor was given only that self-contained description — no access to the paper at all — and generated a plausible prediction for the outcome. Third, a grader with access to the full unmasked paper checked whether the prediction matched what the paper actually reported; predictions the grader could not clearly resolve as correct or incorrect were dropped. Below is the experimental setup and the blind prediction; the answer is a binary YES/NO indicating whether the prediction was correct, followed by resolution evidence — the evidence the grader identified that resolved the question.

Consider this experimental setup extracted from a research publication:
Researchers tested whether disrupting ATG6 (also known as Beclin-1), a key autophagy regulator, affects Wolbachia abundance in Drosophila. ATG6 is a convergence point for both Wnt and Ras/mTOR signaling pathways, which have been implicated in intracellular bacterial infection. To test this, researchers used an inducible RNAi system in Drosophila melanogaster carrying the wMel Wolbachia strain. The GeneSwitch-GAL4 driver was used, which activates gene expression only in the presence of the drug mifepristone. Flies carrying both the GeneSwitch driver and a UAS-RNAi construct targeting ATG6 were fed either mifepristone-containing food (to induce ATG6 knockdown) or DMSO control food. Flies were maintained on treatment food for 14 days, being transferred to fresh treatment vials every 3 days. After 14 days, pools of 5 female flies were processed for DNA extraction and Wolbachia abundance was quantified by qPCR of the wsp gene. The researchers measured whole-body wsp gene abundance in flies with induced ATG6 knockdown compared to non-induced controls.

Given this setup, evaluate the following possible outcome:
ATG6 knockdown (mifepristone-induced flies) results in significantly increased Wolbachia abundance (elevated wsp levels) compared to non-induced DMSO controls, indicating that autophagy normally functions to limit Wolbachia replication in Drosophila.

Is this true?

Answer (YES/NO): YES